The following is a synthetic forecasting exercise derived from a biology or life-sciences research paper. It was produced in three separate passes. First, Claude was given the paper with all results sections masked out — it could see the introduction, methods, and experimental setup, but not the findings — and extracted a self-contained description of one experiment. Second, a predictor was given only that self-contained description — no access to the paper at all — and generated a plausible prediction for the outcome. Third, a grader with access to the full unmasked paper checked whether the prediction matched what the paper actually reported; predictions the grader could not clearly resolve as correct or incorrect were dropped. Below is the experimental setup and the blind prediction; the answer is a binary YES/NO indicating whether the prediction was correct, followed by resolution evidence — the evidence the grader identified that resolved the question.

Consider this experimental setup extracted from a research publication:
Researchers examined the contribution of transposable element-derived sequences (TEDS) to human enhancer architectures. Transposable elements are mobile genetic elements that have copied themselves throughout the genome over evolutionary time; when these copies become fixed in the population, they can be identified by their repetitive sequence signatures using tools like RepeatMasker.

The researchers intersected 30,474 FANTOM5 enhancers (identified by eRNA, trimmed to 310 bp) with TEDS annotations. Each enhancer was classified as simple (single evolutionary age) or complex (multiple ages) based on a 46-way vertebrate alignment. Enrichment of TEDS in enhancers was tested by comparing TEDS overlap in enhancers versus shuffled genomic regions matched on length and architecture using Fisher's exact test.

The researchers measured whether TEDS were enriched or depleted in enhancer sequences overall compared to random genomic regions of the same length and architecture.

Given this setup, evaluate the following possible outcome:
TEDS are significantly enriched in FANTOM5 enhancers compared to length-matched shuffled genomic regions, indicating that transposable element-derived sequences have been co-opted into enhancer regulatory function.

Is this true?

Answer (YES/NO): NO